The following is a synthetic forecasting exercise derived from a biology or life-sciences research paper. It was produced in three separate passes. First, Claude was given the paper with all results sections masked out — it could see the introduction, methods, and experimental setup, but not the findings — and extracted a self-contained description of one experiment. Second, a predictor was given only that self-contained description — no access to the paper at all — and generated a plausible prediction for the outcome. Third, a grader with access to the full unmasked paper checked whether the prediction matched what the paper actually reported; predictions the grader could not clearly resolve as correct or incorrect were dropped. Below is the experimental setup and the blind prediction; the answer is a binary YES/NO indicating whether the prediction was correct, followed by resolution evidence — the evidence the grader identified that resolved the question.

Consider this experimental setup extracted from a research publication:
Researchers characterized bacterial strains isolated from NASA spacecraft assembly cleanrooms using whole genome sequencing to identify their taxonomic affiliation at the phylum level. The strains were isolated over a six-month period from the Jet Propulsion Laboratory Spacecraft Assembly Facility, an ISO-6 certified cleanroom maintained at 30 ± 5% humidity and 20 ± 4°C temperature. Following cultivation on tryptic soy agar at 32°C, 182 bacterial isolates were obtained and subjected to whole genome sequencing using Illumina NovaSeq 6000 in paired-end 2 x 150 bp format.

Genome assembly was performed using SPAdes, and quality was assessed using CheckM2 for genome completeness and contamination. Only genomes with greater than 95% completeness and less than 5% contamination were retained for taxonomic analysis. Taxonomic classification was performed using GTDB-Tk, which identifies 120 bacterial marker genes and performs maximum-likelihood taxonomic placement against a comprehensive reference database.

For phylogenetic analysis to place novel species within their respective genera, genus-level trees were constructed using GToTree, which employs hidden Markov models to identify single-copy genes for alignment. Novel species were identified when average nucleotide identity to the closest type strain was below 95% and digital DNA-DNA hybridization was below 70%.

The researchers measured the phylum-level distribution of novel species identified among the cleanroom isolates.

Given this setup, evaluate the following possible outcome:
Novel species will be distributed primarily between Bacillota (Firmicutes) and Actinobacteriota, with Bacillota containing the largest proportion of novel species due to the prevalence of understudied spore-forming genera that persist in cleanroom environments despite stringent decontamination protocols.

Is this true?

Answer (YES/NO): YES